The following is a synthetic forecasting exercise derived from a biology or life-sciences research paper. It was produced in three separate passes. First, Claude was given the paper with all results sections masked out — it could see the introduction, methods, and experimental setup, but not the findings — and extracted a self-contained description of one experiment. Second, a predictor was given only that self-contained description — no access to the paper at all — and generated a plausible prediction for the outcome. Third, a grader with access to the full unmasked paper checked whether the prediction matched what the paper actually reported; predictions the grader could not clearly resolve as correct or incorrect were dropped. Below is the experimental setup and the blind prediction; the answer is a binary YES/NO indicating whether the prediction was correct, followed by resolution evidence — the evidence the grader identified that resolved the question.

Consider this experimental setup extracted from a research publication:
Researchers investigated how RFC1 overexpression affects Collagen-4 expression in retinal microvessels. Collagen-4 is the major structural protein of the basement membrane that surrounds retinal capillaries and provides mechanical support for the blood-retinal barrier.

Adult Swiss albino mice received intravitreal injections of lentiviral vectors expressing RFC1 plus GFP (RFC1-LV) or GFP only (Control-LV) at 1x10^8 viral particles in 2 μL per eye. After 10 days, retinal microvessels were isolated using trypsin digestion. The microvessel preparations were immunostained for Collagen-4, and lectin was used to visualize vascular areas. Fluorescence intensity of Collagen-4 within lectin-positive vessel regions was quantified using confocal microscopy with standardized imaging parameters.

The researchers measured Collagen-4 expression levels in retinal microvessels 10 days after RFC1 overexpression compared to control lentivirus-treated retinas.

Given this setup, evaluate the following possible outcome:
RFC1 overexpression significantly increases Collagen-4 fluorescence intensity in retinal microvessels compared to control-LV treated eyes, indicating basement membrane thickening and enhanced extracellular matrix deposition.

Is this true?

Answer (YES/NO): NO